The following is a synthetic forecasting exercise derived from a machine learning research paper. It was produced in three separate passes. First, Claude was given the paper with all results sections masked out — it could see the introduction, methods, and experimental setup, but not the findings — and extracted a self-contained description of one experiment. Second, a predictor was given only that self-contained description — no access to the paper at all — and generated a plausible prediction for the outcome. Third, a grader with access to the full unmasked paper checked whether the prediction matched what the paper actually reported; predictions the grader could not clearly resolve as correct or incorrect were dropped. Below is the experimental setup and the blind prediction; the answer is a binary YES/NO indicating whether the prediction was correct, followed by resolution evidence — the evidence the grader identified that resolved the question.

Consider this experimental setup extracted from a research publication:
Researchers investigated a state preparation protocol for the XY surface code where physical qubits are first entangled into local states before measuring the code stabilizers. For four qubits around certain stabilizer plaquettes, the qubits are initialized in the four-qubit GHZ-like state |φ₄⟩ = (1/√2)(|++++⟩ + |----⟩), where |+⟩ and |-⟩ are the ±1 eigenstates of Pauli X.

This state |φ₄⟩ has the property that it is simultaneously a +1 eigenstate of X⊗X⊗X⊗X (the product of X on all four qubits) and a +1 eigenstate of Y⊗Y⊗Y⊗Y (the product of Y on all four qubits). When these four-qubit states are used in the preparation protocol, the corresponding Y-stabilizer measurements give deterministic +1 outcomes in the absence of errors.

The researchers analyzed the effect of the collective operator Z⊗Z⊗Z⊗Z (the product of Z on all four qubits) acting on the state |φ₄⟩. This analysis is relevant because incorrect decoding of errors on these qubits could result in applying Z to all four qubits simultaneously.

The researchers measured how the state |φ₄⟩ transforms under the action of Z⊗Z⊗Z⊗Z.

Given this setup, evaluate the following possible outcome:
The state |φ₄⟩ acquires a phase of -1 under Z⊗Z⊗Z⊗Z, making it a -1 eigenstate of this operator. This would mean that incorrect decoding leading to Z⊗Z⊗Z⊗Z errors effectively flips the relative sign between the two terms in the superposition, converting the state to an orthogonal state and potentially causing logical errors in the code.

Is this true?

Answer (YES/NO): NO